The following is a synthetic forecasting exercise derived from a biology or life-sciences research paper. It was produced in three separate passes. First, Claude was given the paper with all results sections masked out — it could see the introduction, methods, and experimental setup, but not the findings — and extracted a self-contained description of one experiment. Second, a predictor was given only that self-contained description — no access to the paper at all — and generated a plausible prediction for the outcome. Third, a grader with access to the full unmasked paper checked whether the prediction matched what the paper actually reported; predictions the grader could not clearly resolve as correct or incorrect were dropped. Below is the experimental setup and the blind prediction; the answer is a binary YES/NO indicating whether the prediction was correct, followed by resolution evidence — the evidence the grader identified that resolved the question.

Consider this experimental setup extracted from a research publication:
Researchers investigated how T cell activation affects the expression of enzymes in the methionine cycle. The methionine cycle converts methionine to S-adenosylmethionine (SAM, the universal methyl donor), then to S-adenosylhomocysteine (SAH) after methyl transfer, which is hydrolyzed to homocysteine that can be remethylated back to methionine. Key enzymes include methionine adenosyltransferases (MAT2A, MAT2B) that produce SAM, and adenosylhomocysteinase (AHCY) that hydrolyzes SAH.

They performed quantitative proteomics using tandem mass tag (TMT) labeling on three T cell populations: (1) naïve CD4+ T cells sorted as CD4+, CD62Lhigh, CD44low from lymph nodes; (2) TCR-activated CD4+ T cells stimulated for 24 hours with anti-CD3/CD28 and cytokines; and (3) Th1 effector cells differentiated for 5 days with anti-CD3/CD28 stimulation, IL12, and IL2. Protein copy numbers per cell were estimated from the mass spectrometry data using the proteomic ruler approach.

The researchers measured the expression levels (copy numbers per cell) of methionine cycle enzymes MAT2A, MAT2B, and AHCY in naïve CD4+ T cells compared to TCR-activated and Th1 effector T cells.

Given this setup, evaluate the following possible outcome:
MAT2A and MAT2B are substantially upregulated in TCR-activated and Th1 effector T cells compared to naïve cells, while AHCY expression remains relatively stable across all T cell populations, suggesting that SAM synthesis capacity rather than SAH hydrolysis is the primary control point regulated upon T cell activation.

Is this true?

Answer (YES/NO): NO